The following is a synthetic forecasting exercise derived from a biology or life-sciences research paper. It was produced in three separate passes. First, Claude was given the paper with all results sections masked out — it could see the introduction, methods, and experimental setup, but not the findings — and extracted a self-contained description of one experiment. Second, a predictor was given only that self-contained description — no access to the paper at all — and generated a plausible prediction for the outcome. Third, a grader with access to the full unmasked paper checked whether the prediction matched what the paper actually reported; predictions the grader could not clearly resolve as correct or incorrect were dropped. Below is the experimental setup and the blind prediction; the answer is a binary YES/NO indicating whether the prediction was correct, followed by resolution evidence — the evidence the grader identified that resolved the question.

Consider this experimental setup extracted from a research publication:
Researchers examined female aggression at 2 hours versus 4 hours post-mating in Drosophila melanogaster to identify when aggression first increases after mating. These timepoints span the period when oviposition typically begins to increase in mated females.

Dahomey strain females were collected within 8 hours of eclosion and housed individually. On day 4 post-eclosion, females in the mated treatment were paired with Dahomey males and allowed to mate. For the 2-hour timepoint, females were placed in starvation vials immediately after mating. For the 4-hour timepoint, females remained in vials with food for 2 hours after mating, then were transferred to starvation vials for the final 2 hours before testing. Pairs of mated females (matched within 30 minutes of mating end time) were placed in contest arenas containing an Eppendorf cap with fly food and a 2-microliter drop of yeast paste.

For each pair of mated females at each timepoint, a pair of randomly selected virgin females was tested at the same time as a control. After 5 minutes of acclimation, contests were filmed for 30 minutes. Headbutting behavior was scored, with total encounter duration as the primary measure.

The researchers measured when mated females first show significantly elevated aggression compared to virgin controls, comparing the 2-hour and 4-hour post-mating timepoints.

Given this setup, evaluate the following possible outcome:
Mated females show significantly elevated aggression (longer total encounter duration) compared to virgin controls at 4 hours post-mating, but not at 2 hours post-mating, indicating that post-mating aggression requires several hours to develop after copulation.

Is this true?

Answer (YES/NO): YES